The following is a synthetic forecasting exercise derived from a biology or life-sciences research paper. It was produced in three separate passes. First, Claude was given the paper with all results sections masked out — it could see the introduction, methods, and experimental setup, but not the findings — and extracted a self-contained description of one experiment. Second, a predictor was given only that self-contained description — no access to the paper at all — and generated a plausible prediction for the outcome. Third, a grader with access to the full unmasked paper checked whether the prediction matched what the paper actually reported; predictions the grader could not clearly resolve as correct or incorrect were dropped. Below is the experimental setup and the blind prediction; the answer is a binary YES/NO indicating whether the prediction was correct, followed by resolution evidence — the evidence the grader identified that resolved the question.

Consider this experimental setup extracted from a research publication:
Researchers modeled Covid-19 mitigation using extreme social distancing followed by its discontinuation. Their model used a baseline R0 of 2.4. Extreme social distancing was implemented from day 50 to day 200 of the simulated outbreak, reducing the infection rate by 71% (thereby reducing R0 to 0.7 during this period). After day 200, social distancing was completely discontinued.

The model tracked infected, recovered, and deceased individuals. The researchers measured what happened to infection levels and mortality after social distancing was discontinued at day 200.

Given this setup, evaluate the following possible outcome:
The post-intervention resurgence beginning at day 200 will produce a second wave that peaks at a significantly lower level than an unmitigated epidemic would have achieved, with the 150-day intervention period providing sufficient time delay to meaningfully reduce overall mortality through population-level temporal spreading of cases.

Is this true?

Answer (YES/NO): NO